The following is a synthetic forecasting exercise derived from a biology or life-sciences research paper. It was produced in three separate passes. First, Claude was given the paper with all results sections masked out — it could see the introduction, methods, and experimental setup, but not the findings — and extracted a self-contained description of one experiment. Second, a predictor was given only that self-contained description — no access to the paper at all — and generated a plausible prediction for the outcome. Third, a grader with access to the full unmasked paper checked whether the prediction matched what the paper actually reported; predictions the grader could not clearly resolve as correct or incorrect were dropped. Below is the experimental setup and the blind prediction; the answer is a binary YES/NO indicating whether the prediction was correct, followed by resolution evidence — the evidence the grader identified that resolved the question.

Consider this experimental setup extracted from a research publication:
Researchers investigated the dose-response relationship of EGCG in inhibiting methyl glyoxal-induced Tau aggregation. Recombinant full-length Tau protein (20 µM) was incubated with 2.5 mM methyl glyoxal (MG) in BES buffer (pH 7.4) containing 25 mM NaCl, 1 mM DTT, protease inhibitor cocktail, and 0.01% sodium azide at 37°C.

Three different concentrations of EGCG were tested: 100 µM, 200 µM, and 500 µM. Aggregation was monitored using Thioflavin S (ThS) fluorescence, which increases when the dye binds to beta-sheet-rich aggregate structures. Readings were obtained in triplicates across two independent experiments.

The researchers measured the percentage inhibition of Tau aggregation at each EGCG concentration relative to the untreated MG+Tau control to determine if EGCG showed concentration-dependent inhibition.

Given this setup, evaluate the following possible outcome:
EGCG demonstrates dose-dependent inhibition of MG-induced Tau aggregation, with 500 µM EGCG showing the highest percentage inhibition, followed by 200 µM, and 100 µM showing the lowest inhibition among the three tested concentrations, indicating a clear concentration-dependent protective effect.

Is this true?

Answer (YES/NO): YES